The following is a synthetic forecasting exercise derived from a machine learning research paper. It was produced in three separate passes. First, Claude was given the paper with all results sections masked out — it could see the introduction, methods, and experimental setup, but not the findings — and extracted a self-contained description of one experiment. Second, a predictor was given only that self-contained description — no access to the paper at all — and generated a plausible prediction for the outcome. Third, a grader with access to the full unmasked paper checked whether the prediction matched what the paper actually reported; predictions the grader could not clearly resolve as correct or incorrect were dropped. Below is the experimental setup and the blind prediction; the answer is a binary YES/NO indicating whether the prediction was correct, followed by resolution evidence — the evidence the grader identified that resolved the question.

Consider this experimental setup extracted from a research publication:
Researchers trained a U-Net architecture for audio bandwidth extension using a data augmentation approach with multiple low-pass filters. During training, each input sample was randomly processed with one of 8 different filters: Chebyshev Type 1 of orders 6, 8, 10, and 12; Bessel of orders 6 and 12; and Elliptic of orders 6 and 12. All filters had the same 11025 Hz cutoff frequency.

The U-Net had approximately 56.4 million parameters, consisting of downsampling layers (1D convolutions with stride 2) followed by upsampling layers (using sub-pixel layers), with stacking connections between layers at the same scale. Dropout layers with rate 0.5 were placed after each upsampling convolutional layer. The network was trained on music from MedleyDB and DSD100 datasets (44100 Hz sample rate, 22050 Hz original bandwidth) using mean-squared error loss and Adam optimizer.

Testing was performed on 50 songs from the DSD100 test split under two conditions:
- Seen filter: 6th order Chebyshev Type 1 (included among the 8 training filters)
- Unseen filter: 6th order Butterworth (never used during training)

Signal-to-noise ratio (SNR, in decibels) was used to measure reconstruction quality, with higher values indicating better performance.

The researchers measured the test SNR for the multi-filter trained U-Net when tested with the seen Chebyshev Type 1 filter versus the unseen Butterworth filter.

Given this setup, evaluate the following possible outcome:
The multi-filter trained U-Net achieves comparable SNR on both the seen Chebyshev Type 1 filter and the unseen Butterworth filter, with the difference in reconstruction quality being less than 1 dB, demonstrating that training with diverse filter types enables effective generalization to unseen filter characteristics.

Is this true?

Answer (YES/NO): YES